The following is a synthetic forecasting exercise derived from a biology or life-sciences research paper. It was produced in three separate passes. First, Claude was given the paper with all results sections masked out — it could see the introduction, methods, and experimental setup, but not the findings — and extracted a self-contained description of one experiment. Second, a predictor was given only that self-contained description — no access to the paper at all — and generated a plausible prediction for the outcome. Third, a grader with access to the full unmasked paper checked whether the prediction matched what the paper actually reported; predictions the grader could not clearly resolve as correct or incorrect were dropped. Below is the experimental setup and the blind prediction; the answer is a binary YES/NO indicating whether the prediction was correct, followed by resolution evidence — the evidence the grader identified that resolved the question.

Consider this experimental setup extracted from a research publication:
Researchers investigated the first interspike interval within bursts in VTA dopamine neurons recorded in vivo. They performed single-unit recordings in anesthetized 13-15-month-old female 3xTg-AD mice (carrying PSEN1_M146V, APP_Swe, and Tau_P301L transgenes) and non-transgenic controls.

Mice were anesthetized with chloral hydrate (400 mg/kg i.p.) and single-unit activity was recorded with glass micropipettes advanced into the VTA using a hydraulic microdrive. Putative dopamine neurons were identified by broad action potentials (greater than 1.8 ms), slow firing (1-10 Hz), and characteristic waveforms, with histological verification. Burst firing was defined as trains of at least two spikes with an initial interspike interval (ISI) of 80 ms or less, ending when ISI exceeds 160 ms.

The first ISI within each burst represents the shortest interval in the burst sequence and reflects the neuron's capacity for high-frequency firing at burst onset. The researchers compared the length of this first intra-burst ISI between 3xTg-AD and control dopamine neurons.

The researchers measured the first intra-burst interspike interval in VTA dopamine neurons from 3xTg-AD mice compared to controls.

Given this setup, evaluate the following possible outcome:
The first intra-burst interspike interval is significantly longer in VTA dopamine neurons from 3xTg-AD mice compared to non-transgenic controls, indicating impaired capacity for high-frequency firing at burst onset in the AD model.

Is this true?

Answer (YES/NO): NO